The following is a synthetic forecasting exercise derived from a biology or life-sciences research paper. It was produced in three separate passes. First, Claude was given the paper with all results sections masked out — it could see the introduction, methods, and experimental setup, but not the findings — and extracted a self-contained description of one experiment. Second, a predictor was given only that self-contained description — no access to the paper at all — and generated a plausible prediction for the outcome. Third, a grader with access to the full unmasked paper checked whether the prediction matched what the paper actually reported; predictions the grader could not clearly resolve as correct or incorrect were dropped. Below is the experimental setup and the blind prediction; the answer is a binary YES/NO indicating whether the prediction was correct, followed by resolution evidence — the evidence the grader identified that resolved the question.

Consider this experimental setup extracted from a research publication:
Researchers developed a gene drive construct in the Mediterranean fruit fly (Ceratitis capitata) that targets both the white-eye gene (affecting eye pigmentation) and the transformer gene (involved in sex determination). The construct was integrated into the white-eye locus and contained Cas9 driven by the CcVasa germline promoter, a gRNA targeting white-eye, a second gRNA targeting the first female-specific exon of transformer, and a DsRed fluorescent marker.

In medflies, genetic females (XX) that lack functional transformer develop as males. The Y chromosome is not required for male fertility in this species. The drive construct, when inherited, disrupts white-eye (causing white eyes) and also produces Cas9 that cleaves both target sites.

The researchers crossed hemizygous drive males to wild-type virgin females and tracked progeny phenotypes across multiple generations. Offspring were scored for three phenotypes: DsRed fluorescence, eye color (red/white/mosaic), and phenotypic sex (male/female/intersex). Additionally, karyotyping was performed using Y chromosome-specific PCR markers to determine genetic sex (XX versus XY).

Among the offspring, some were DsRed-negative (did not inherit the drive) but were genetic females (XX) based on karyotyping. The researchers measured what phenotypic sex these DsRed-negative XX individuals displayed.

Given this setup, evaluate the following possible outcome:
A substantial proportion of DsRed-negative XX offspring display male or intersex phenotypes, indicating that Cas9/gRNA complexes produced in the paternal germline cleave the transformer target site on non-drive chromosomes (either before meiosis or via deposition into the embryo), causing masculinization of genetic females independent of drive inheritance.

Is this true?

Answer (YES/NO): YES